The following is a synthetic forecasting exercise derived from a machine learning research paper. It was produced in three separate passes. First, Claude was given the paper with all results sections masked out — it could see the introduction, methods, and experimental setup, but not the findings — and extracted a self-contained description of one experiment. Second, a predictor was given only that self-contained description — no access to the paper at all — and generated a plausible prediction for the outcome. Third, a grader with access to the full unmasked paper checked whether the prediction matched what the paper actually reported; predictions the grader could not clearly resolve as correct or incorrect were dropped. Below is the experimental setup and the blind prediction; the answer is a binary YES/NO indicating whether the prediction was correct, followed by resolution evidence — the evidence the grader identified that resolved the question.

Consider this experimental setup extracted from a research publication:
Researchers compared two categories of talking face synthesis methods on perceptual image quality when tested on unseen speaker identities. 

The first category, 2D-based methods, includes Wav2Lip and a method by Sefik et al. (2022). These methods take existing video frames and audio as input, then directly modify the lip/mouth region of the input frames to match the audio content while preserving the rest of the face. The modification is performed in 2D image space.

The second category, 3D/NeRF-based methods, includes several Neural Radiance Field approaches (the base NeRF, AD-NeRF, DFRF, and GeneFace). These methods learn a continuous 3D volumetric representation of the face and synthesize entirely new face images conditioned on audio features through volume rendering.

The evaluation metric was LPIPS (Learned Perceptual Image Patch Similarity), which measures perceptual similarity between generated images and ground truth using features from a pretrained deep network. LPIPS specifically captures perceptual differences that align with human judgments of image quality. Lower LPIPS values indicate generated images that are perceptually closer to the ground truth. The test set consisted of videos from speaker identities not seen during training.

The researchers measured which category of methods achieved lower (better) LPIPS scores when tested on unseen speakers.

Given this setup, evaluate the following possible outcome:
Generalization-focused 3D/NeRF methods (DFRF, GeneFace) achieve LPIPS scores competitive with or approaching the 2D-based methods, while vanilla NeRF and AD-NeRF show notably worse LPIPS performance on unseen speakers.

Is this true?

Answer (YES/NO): NO